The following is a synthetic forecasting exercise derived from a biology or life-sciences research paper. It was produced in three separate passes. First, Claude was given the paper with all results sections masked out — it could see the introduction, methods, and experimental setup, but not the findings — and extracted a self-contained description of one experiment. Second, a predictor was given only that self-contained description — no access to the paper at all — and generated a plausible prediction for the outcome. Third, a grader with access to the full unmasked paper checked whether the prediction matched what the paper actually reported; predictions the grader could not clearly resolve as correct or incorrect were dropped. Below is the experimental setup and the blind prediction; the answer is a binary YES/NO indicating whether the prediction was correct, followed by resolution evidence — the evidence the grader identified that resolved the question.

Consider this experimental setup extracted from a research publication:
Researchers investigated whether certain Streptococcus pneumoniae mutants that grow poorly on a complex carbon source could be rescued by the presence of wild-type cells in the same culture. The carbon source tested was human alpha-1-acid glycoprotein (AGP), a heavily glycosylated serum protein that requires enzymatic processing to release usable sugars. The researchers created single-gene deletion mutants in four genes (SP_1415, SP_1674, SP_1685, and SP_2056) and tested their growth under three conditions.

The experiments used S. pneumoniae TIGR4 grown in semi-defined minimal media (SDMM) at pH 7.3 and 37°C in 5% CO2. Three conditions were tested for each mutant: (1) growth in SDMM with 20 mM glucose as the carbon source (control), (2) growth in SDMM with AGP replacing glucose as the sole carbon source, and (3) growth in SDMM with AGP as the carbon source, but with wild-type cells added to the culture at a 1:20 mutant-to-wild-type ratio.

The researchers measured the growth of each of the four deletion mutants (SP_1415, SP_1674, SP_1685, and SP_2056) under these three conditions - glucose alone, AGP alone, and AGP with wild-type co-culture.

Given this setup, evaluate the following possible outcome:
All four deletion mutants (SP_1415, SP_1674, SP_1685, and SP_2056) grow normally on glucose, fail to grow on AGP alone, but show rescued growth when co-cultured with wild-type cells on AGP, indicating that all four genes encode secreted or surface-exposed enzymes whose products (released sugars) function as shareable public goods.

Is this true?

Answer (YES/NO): NO